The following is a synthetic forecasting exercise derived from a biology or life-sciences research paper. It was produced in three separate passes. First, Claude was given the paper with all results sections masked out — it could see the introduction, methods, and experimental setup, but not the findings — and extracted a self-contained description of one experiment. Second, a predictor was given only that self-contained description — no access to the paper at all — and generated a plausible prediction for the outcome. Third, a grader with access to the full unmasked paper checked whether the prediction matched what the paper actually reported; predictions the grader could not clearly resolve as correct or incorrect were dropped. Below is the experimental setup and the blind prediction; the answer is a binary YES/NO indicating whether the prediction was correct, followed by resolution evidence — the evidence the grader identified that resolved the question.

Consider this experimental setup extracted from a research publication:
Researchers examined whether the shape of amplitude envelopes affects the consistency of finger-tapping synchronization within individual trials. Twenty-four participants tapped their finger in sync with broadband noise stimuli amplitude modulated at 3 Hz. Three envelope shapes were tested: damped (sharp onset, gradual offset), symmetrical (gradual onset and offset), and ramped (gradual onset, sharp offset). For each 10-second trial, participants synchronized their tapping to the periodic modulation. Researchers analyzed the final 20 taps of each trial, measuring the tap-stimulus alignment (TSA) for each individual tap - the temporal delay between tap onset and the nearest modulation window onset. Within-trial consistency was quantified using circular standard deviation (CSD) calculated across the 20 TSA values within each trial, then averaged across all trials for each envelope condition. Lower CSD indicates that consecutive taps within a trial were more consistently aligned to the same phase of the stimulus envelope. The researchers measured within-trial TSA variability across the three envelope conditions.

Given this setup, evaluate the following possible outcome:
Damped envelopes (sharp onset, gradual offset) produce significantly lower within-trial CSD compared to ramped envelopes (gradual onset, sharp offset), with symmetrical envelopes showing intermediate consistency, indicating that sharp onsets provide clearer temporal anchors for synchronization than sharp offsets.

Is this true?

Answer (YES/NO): YES